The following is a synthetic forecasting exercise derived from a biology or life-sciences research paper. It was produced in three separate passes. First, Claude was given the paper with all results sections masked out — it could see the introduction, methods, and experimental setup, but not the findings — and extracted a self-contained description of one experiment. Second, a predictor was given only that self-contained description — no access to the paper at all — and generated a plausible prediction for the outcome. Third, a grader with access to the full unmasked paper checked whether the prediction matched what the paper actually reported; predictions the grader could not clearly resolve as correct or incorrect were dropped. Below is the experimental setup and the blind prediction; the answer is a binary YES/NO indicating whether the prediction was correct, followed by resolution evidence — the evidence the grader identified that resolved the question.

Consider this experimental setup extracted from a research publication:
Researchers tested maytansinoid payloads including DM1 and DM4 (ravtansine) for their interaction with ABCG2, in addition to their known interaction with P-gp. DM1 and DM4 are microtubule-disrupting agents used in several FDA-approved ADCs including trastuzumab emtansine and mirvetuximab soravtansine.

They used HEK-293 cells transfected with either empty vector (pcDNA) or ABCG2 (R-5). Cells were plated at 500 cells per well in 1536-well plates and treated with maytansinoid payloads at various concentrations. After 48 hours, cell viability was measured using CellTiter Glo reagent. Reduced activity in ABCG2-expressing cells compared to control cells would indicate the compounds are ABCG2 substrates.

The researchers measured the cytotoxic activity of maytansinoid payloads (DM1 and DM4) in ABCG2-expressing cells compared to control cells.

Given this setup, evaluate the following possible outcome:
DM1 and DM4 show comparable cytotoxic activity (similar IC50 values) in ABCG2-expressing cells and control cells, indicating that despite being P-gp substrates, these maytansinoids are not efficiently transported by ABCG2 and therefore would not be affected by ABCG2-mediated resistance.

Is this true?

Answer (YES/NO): NO